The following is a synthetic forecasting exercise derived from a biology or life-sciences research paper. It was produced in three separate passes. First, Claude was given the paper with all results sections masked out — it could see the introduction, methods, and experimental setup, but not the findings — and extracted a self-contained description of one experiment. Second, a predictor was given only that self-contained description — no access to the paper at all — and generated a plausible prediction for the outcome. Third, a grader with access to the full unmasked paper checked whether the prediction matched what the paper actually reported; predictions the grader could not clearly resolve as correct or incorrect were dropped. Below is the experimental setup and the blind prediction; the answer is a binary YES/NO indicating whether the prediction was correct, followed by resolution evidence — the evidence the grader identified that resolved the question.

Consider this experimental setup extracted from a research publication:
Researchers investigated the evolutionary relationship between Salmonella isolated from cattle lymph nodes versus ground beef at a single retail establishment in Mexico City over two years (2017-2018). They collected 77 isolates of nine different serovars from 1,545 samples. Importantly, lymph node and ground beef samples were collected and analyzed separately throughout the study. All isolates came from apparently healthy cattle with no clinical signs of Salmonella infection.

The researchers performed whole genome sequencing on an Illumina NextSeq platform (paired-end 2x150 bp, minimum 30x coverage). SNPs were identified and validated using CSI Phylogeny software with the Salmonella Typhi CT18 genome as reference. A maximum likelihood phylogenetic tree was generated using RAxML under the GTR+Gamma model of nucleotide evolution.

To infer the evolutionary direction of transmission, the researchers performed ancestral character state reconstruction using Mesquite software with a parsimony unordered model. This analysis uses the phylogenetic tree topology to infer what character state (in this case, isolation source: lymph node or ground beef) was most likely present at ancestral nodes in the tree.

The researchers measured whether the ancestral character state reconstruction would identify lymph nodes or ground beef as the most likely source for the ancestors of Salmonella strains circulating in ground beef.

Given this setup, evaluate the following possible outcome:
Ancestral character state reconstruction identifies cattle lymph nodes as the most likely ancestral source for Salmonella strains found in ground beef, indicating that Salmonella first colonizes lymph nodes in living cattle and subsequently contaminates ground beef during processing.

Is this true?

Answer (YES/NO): YES